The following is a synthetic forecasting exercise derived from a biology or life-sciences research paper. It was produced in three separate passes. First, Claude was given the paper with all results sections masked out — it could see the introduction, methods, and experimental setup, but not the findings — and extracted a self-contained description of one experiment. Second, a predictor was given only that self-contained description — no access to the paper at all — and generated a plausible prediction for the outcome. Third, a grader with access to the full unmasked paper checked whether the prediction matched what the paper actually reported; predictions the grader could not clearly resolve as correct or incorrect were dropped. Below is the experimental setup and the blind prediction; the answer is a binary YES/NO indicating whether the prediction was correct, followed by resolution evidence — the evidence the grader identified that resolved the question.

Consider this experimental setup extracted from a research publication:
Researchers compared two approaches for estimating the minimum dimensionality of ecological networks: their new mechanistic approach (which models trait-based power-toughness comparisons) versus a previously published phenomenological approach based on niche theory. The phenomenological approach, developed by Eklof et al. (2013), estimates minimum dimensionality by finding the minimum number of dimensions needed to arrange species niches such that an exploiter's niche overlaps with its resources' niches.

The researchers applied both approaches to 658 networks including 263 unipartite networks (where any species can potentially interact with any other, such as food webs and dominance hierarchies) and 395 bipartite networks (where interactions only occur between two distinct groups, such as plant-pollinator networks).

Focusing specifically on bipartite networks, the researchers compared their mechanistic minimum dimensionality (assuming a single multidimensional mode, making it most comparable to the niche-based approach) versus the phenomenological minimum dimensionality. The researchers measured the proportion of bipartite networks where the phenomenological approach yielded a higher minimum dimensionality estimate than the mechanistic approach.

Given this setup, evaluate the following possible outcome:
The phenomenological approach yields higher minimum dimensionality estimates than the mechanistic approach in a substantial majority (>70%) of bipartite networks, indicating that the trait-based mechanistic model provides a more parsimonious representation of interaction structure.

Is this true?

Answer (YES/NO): NO